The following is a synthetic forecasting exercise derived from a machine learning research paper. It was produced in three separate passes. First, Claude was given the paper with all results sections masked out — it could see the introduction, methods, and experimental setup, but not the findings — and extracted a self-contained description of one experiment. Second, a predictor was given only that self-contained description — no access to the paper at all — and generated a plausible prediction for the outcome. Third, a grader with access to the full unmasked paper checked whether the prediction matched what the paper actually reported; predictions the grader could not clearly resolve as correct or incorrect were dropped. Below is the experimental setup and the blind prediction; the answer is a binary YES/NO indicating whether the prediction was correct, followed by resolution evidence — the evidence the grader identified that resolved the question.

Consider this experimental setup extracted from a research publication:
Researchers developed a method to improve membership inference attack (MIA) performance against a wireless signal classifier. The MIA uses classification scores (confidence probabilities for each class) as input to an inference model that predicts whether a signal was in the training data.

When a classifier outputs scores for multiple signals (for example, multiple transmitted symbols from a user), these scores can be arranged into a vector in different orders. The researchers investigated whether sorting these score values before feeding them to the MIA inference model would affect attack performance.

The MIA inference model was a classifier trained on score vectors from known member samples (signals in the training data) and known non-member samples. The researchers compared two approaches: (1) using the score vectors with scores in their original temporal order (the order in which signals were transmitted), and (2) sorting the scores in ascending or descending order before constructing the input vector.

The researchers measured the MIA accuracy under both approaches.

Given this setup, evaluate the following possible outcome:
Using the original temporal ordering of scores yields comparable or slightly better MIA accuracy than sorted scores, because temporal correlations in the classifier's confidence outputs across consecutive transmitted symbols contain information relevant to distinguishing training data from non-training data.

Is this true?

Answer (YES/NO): NO